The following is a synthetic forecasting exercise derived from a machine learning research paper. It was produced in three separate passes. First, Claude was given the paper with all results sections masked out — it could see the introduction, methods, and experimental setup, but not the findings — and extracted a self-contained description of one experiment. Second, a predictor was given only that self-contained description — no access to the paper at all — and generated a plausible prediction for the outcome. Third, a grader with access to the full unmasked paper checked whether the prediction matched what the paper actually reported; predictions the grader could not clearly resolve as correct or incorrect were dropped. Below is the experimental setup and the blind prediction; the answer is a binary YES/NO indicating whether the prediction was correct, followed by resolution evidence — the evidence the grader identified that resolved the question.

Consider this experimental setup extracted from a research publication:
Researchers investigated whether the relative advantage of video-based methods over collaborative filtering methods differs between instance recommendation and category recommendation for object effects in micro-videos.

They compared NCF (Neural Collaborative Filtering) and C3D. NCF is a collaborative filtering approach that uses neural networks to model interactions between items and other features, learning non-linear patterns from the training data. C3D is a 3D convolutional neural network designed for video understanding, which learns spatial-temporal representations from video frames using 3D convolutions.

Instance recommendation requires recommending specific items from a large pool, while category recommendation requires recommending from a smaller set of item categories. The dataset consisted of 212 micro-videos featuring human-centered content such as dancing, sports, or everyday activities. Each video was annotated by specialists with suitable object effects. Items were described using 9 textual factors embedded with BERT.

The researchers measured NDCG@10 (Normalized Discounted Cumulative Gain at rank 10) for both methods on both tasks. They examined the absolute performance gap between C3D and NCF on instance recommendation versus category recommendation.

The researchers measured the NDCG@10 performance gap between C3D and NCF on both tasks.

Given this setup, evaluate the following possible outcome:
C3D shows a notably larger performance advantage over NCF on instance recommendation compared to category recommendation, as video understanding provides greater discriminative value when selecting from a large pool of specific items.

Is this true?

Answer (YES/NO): NO